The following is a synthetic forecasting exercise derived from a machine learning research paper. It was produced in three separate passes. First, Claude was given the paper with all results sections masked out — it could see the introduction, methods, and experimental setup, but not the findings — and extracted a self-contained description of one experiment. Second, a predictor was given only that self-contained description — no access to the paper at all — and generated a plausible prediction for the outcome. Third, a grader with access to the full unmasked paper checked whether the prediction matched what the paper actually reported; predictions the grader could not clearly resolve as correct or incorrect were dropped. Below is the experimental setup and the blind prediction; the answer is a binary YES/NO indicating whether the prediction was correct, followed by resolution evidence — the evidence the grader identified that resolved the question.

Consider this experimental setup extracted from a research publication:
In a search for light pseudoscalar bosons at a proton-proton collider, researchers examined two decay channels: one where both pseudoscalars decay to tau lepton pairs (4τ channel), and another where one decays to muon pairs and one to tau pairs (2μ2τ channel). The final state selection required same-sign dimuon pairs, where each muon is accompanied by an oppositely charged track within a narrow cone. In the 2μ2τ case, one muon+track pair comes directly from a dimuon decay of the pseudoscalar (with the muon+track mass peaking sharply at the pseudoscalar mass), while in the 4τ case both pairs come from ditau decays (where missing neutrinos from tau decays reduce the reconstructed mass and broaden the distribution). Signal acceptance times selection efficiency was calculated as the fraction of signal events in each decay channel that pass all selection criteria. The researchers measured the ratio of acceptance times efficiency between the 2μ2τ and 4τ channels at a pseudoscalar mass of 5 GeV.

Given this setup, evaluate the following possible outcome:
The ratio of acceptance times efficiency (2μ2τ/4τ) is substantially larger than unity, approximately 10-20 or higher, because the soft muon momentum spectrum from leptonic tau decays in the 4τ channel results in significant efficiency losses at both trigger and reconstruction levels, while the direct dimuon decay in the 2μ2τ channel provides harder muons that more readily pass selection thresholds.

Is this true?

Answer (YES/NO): YES